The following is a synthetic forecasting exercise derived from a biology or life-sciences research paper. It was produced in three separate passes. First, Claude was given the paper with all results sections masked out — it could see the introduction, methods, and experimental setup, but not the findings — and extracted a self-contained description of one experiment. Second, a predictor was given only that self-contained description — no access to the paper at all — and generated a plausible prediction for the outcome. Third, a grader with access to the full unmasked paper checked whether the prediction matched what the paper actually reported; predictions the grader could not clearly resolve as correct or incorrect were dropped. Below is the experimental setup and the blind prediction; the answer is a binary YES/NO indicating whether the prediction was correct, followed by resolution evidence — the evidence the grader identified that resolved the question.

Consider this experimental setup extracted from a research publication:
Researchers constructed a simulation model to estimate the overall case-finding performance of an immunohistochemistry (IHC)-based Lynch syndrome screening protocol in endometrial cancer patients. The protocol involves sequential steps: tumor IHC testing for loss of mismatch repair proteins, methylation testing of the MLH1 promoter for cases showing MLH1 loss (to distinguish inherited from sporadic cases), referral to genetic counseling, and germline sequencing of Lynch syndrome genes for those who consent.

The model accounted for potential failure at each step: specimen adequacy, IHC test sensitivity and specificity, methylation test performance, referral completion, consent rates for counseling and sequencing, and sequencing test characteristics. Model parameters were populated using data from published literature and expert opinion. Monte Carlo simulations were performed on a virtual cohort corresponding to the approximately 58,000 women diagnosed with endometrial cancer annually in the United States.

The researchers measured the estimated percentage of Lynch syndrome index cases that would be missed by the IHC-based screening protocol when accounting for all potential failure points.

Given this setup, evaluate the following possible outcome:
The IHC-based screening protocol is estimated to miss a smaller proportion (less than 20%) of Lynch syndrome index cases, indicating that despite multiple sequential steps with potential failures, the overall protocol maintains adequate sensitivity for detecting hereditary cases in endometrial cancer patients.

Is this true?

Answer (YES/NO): NO